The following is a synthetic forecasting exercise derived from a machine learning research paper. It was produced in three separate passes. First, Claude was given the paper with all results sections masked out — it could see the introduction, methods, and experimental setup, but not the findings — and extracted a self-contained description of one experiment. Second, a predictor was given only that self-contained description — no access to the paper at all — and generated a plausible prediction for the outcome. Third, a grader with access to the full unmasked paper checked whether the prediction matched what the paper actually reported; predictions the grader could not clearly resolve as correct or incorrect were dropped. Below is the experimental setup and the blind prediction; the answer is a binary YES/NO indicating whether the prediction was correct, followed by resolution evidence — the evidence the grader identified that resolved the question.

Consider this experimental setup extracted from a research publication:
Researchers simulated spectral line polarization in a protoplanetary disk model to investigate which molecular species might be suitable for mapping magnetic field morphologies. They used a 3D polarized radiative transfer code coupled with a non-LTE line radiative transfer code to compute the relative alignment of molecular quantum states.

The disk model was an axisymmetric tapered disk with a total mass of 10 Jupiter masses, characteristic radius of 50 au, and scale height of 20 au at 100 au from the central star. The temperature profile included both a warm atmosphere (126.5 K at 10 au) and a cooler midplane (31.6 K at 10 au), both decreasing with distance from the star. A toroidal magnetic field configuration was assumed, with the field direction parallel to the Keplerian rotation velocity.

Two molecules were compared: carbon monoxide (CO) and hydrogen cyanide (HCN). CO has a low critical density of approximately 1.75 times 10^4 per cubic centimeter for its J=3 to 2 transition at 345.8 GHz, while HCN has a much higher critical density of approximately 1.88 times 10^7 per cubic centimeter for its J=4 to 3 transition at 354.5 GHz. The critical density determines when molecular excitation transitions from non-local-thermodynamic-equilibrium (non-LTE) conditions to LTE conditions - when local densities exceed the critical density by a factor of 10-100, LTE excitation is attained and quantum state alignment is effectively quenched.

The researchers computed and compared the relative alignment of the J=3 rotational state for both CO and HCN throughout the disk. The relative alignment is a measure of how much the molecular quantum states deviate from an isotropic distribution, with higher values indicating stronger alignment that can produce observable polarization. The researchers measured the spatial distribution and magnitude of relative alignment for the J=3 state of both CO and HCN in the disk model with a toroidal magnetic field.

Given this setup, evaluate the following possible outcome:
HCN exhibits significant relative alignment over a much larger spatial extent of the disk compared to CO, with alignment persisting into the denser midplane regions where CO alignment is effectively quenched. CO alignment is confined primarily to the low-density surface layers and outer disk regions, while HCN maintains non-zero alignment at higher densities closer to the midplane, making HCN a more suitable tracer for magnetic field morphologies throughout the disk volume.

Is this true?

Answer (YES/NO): YES